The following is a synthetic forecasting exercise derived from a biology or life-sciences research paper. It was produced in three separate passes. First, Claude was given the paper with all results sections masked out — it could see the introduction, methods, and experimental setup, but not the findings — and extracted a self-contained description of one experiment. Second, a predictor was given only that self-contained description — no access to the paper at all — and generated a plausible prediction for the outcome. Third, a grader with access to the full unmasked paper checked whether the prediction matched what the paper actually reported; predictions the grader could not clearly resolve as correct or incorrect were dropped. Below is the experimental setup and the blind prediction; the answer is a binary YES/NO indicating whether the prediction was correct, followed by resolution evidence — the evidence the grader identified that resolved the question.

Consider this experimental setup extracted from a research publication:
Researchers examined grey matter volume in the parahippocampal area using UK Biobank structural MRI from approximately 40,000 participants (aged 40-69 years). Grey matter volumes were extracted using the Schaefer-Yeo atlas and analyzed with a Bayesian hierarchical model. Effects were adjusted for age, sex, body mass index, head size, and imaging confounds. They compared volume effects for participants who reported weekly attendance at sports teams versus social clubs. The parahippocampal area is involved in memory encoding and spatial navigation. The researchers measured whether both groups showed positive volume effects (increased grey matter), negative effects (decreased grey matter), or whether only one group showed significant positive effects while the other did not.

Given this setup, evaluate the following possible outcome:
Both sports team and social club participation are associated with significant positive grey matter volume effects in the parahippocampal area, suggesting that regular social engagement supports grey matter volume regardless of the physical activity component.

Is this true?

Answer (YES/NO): YES